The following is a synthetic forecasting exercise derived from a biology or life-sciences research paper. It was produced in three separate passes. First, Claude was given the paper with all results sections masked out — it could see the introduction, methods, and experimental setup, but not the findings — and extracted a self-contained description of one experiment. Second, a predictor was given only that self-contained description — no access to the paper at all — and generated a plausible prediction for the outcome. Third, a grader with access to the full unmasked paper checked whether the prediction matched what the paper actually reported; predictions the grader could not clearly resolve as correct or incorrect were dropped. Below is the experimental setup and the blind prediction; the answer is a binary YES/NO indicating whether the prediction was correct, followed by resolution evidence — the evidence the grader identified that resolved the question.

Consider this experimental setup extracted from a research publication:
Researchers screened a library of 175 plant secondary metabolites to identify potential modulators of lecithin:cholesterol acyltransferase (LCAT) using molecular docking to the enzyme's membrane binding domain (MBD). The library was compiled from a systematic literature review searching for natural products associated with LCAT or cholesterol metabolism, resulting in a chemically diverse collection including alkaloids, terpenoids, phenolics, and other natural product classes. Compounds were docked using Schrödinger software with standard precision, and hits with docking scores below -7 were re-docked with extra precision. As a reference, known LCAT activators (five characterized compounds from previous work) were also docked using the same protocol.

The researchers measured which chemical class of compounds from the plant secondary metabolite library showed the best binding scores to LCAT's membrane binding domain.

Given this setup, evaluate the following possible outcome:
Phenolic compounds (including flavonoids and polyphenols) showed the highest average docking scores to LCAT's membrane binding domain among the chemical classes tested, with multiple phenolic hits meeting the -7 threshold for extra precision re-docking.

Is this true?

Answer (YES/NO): YES